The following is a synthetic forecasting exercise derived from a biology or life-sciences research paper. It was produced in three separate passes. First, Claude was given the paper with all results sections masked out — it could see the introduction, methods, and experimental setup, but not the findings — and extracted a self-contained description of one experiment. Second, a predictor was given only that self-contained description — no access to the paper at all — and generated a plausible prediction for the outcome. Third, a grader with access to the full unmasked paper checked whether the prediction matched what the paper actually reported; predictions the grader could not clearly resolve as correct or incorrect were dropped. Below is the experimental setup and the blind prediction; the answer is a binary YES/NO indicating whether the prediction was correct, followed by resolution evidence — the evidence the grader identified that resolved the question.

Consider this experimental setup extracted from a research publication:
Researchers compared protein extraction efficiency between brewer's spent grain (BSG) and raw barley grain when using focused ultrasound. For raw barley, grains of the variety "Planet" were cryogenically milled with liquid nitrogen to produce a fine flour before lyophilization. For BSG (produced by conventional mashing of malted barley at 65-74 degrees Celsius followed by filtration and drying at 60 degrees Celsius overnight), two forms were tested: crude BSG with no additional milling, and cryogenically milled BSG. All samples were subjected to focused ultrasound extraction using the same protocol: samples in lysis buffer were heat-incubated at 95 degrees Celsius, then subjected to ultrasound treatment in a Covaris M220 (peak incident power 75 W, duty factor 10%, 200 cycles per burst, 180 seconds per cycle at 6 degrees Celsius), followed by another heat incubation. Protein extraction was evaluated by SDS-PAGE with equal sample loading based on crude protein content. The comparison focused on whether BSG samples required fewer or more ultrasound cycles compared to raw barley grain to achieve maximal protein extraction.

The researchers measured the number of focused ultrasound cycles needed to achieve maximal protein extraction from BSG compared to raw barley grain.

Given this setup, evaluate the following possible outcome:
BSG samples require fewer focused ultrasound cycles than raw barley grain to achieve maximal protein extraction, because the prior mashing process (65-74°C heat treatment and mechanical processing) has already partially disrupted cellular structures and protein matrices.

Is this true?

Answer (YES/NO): YES